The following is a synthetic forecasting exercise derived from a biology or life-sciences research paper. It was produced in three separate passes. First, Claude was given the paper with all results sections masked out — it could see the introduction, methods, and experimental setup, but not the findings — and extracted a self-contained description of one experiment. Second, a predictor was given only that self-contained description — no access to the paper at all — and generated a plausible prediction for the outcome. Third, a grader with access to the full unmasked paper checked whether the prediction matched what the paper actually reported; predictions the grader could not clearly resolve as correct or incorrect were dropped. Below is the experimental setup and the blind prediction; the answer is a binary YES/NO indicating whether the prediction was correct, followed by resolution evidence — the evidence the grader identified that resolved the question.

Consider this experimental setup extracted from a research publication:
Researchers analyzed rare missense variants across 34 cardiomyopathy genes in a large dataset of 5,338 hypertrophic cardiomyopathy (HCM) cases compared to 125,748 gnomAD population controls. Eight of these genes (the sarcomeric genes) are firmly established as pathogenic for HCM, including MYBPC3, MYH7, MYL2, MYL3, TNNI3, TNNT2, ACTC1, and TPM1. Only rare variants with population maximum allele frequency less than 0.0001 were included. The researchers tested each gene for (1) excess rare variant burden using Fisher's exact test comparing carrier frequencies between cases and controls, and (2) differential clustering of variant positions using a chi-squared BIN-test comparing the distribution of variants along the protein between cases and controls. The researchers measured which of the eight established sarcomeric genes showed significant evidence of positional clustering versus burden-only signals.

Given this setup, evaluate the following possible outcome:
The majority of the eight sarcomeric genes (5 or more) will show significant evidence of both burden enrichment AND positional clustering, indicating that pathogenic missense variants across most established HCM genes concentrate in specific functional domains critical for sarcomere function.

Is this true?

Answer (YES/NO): YES